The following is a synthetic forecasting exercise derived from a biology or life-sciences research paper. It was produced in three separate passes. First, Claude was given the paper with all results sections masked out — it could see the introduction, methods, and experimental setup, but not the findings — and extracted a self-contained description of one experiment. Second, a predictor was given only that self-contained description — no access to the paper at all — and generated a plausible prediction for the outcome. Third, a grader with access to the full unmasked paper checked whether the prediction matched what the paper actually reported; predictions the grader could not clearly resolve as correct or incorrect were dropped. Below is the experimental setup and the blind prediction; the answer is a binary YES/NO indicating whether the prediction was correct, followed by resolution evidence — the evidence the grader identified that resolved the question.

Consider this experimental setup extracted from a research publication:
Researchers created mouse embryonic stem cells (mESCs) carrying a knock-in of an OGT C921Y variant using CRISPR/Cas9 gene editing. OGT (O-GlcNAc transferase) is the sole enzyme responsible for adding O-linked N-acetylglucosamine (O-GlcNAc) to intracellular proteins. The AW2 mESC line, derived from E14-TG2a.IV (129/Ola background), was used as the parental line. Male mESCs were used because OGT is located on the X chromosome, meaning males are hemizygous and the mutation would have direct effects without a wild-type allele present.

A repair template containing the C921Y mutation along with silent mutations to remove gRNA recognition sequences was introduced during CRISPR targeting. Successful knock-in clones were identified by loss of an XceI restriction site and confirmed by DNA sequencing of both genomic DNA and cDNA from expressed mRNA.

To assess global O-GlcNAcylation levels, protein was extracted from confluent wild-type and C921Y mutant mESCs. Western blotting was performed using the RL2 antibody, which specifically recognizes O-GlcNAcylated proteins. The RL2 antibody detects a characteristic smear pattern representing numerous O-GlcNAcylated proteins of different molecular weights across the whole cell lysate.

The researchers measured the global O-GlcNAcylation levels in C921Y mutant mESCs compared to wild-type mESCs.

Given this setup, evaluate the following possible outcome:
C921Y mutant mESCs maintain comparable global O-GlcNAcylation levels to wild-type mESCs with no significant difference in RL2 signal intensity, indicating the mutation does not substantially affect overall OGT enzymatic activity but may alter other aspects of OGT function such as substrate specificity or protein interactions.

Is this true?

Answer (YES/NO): NO